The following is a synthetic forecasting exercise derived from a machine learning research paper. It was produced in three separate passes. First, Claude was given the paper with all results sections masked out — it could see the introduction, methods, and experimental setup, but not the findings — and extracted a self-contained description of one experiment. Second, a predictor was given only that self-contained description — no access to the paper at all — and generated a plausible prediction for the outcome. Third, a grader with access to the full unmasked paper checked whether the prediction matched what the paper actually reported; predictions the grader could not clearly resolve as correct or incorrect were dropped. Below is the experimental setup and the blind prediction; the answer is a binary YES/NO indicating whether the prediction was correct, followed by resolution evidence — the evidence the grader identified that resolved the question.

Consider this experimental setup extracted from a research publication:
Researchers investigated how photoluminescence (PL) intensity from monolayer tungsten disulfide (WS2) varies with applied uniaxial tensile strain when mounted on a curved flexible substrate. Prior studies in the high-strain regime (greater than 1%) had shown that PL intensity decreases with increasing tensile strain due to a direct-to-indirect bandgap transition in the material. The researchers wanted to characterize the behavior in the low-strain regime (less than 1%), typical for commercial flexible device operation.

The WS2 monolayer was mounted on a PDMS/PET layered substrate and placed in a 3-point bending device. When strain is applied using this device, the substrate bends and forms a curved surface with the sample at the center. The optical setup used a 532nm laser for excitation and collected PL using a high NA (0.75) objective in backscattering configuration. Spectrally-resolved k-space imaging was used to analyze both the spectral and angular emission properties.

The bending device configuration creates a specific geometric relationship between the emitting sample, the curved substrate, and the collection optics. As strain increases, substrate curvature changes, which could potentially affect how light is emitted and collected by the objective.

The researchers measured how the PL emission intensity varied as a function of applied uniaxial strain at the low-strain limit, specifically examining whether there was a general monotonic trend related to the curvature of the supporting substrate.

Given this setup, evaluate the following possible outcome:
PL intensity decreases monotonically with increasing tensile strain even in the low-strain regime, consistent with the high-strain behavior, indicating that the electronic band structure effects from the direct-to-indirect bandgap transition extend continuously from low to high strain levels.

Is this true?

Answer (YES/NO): NO